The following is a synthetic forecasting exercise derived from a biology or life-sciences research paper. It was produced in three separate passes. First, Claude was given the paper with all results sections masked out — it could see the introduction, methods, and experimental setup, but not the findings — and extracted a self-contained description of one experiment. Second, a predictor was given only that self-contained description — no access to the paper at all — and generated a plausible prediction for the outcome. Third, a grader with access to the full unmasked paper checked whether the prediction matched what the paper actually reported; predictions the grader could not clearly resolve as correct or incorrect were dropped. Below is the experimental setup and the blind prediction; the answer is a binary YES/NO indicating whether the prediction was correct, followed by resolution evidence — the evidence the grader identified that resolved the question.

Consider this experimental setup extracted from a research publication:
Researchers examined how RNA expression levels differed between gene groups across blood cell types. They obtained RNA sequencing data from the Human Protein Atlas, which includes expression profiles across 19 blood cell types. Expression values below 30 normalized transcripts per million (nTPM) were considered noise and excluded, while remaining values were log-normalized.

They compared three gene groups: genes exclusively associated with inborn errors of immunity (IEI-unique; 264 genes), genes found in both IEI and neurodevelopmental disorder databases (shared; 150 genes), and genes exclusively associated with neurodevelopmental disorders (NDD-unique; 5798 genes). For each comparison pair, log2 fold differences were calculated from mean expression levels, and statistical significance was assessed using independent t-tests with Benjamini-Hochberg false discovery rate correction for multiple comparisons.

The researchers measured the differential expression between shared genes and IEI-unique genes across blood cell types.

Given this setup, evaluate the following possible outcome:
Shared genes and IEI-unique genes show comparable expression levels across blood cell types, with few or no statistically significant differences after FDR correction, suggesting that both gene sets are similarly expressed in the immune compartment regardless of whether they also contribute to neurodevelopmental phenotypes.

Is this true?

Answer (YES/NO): YES